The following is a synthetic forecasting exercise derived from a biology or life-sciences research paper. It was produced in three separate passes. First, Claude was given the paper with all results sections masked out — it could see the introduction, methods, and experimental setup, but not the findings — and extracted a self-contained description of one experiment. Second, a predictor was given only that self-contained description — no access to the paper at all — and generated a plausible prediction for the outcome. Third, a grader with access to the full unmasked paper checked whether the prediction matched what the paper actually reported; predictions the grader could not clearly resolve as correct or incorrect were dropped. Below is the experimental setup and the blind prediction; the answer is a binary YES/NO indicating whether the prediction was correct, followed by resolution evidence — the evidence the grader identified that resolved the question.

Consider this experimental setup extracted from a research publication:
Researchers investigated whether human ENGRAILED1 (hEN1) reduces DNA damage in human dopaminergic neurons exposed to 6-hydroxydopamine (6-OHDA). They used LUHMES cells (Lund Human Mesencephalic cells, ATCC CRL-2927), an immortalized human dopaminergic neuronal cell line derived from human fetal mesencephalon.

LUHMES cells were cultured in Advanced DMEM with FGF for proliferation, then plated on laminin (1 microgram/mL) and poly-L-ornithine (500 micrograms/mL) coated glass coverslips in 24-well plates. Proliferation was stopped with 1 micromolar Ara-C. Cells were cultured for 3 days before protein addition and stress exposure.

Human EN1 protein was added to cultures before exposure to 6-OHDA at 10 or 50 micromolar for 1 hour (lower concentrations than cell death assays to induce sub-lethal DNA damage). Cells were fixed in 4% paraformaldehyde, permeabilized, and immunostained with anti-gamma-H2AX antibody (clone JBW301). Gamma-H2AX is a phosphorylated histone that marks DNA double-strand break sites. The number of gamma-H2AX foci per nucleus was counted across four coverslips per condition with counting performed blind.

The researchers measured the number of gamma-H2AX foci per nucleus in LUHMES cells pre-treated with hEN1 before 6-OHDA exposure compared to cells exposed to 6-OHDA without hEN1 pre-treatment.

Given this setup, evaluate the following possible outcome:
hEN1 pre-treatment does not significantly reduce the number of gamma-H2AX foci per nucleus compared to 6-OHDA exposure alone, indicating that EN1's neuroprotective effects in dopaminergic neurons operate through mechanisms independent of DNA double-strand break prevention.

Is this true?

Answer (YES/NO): NO